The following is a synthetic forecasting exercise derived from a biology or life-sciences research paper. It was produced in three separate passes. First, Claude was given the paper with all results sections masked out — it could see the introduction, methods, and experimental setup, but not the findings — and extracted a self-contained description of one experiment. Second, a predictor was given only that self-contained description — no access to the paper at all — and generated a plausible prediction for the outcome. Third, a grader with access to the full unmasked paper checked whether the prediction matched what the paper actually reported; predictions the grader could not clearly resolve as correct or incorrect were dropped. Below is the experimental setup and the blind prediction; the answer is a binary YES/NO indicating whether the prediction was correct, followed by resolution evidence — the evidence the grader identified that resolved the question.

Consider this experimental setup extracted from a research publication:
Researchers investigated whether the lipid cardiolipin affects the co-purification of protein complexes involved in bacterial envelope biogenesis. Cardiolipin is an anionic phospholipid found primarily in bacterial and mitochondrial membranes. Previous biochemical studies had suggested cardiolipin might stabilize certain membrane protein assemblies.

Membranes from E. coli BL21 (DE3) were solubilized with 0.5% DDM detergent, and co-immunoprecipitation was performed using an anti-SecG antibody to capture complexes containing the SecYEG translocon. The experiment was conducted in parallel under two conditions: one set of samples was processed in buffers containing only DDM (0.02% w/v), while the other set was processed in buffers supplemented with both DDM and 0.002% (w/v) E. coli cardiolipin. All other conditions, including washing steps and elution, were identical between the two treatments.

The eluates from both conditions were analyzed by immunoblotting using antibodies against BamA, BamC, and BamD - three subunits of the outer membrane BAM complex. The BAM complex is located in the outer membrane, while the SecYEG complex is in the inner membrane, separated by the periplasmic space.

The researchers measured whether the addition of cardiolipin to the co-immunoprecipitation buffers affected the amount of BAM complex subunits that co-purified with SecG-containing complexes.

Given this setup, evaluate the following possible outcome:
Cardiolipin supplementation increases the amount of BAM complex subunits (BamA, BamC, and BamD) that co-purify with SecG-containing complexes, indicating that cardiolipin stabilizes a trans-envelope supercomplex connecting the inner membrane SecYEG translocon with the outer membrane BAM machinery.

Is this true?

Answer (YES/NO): NO